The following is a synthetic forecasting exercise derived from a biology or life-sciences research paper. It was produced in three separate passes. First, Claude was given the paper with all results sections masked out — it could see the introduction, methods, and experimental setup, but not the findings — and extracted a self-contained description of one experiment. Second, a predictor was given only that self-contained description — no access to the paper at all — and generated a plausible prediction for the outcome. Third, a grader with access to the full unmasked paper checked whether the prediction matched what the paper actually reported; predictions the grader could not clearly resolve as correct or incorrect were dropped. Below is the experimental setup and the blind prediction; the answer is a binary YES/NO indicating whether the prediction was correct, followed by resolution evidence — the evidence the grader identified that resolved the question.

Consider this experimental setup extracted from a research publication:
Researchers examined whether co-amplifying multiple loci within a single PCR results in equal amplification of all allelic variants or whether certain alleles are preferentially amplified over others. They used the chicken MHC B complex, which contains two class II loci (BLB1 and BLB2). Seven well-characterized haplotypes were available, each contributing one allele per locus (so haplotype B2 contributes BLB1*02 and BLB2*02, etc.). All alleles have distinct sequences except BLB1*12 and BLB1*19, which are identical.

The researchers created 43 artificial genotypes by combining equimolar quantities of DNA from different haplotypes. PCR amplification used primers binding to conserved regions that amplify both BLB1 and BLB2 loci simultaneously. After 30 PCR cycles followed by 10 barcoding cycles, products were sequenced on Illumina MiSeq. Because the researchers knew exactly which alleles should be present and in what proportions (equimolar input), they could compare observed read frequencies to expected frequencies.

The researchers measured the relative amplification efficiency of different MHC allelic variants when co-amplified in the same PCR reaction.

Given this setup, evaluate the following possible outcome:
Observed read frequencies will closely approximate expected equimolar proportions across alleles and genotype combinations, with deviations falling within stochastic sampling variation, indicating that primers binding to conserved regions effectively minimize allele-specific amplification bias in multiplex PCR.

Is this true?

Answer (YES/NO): NO